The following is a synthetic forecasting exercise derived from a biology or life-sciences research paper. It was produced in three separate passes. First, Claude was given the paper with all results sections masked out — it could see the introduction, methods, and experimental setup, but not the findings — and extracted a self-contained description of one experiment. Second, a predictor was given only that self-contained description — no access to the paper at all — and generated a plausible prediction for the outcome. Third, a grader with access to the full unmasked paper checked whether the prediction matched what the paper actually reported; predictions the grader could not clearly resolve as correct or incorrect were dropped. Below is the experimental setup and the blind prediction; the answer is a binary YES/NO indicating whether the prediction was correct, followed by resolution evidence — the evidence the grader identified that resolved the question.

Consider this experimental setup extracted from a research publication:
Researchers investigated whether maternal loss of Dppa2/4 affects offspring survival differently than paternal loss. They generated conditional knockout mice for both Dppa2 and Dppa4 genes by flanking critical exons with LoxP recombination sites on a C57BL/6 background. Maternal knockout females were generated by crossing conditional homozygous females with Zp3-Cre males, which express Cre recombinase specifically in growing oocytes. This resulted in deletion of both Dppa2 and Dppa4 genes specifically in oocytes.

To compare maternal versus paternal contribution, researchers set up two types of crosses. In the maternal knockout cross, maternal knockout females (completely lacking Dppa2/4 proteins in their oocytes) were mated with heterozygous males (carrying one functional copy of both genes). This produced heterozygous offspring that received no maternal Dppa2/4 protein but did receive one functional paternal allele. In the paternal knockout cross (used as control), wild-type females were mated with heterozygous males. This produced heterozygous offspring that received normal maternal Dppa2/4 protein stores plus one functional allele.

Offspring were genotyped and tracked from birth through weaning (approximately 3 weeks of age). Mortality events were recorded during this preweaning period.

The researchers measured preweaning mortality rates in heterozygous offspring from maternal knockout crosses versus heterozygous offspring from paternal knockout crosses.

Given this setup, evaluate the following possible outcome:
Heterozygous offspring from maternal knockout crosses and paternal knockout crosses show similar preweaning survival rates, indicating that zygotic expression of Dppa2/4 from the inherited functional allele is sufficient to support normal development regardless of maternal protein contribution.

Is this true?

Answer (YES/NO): NO